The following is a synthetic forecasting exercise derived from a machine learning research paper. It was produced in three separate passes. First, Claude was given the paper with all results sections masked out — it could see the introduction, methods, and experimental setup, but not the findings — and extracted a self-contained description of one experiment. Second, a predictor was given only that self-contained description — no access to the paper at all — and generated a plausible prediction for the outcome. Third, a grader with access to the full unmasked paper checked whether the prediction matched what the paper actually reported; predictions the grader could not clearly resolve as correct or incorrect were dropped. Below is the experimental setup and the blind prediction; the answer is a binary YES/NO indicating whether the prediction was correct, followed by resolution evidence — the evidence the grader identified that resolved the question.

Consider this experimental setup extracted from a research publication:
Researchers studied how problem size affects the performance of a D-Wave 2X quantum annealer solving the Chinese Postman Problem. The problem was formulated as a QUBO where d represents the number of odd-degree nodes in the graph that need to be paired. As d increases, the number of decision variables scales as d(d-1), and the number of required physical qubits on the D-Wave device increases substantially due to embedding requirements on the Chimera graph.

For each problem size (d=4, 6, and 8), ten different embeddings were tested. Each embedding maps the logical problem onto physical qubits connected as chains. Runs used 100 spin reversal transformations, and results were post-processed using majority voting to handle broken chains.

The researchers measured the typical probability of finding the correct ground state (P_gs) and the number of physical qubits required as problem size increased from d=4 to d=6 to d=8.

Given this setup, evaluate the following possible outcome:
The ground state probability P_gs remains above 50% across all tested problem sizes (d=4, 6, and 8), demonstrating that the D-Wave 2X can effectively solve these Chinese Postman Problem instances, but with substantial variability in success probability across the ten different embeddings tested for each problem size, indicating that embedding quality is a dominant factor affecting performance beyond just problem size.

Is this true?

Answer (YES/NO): NO